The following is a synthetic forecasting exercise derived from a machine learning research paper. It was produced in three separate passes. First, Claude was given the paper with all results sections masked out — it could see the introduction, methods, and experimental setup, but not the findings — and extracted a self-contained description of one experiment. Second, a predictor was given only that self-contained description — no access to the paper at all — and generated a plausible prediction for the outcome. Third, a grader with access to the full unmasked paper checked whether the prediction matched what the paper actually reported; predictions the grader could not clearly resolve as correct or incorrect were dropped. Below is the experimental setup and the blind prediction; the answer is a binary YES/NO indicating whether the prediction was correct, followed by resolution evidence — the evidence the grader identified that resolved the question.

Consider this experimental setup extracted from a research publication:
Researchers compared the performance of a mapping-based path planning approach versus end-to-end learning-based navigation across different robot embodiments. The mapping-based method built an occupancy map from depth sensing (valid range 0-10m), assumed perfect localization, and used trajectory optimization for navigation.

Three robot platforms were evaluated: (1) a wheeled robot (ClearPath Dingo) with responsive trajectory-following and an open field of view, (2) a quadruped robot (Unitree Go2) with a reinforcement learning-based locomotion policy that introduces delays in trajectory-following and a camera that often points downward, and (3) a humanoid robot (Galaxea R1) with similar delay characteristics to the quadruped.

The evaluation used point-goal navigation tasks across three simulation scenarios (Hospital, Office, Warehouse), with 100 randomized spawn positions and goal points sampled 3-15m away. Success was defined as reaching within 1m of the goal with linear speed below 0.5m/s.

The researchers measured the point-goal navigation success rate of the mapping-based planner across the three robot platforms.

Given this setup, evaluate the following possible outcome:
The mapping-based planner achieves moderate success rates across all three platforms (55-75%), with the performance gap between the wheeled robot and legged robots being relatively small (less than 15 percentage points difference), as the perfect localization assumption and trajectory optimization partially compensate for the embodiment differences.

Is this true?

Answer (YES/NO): NO